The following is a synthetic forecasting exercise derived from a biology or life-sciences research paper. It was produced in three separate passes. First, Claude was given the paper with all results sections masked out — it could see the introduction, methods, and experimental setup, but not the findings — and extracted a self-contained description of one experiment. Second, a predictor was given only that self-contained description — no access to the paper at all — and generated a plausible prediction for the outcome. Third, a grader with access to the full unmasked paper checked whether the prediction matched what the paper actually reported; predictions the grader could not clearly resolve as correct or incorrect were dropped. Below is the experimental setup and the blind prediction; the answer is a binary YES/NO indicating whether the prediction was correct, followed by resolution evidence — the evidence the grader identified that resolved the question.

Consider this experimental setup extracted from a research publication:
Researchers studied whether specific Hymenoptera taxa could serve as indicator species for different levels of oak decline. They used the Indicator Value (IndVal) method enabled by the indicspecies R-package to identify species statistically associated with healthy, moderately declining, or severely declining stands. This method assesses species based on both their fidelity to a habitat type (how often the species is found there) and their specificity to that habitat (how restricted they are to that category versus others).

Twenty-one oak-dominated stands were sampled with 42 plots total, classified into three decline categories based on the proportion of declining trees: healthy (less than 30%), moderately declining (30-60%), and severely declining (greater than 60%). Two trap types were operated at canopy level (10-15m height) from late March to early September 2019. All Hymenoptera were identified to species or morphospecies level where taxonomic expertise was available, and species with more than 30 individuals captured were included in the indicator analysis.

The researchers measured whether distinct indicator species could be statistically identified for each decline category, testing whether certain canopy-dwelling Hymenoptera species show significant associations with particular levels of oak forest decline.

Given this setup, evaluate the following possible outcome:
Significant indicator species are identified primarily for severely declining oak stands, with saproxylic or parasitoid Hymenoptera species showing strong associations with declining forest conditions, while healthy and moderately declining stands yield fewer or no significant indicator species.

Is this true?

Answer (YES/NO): NO